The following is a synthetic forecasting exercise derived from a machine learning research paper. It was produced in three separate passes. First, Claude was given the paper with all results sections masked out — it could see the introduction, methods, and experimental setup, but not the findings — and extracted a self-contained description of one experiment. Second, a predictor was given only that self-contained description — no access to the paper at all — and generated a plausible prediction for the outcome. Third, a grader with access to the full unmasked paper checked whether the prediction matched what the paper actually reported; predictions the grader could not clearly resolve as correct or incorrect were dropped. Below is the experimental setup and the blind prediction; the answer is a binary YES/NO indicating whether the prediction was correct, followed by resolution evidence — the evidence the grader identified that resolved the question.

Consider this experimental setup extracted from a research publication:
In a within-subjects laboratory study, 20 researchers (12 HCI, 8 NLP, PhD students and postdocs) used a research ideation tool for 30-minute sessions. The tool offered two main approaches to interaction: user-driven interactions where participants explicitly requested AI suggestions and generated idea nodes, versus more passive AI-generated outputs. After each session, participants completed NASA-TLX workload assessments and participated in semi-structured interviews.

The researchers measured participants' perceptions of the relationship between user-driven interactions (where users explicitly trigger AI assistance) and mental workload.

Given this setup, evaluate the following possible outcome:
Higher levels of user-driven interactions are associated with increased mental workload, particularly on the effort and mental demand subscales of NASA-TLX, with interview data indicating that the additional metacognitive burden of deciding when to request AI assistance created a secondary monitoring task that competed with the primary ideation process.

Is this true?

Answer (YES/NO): NO